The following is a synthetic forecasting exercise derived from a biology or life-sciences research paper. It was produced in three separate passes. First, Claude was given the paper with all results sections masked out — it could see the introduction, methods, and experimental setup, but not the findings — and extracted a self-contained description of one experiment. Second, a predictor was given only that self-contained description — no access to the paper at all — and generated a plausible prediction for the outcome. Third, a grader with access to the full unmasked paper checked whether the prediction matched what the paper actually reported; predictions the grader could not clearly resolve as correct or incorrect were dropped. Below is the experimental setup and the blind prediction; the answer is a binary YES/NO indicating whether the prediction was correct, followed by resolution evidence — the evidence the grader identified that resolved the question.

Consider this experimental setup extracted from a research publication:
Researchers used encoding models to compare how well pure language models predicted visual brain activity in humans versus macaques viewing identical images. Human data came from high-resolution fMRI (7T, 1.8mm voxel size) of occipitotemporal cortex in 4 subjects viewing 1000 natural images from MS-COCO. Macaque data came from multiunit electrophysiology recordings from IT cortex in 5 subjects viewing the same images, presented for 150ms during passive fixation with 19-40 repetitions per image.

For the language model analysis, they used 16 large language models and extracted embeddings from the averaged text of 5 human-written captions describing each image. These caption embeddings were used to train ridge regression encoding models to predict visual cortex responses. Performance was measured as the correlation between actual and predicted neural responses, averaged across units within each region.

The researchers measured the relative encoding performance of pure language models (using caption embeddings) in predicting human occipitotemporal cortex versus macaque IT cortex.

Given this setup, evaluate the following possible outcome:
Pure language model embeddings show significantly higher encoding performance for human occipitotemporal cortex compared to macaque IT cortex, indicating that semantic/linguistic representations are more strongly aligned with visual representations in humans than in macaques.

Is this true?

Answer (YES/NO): NO